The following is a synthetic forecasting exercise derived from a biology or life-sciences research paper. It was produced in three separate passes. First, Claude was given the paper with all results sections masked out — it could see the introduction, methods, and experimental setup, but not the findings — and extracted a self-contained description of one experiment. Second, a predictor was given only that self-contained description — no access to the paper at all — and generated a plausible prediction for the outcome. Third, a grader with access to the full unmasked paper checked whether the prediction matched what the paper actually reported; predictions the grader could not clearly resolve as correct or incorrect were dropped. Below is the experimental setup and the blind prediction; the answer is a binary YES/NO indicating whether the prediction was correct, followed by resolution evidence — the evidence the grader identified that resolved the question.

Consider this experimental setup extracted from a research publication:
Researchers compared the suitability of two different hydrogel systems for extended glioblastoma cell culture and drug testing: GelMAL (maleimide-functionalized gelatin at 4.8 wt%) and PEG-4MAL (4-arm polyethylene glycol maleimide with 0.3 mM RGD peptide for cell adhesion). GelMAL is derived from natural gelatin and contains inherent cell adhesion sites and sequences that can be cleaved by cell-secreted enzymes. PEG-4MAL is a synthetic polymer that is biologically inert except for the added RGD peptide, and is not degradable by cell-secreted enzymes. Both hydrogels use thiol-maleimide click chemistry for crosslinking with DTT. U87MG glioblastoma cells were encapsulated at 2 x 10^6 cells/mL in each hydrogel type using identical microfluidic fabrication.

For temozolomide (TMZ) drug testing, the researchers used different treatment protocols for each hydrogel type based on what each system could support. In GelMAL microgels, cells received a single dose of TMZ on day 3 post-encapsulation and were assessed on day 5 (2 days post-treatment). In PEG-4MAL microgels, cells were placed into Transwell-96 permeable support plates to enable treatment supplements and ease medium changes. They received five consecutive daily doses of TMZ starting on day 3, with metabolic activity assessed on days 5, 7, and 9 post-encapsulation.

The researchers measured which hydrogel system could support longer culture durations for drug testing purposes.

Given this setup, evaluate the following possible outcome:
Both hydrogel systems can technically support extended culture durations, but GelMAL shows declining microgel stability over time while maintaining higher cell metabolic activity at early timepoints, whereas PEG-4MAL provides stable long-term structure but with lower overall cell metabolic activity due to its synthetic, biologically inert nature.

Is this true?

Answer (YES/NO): NO